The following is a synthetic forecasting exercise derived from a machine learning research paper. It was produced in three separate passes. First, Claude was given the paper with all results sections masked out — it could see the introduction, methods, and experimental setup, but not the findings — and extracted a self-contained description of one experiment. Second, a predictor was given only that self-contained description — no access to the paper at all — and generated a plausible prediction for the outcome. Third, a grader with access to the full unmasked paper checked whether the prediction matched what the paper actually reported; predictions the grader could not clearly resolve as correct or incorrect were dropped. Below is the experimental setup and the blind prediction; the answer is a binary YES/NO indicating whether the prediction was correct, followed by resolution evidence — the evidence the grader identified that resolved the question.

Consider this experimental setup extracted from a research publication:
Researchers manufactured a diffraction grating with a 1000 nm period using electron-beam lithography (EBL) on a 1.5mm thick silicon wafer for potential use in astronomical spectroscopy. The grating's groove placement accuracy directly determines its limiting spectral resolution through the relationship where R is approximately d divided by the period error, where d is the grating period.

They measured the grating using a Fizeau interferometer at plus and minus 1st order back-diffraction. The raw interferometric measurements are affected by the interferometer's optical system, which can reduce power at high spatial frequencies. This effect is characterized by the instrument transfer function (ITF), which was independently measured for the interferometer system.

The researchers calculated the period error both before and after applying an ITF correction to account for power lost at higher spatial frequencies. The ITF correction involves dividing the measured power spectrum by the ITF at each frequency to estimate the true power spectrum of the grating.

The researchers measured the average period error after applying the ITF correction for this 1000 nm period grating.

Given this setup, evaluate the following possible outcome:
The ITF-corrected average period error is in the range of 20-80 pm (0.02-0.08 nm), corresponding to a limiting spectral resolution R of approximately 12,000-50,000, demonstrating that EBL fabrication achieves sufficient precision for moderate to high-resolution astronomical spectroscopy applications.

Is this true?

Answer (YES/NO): YES